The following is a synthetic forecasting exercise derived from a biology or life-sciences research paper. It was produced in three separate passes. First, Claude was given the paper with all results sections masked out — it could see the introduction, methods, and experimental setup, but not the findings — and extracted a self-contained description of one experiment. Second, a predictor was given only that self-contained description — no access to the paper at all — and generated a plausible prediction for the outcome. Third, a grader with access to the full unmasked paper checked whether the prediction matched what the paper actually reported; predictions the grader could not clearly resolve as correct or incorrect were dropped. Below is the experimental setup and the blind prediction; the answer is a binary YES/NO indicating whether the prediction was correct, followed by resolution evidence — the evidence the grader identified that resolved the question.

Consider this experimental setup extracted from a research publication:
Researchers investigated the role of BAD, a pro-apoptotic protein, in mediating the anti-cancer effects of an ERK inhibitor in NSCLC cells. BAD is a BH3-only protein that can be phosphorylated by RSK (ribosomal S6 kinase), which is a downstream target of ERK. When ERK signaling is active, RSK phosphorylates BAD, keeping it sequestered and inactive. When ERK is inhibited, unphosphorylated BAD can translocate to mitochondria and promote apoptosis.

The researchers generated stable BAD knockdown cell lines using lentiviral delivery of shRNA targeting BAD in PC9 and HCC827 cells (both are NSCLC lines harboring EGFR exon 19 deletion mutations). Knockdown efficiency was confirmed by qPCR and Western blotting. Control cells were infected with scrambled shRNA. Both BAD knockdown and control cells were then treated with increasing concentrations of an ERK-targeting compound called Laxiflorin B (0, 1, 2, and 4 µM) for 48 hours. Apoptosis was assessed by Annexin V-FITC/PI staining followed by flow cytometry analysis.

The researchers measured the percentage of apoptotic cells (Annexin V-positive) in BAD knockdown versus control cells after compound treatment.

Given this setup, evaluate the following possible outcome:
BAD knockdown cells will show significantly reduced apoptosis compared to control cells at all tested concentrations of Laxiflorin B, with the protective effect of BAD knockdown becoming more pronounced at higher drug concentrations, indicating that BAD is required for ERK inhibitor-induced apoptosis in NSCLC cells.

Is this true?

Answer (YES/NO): YES